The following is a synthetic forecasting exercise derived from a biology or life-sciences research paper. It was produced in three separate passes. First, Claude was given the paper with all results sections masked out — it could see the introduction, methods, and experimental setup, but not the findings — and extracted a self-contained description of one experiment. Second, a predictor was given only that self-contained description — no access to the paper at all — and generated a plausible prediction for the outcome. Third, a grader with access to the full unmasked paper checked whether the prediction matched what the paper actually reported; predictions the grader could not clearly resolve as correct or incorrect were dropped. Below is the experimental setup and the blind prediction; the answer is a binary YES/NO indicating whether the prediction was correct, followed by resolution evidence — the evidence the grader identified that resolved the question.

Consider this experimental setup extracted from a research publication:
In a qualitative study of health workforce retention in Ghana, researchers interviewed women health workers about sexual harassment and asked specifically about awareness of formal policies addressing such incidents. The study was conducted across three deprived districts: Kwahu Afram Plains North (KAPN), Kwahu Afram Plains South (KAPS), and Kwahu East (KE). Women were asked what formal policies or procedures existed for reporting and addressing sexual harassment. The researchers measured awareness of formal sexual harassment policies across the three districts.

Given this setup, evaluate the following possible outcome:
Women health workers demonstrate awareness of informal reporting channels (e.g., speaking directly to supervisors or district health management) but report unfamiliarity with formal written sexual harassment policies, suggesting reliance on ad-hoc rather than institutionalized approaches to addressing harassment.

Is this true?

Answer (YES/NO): NO